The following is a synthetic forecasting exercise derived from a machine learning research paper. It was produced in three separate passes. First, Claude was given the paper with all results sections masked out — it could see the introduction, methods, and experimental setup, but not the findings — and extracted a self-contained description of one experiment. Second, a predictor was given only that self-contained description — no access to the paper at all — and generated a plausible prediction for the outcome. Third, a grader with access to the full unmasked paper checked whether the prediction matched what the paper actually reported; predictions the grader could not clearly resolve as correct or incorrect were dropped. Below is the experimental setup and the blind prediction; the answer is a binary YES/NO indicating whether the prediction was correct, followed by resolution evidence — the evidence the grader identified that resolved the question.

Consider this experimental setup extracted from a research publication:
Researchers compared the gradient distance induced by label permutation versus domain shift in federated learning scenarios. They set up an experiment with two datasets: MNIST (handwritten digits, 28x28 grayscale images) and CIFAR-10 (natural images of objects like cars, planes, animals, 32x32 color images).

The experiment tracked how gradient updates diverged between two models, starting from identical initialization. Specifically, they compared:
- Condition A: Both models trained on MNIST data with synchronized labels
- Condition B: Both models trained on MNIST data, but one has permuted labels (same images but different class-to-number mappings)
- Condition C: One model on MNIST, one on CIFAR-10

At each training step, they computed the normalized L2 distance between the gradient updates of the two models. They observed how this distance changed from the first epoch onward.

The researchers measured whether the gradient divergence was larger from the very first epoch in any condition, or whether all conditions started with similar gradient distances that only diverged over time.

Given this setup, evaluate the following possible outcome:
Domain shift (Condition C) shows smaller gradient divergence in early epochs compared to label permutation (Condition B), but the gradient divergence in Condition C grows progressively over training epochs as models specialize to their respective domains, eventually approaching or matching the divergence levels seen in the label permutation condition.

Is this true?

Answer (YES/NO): NO